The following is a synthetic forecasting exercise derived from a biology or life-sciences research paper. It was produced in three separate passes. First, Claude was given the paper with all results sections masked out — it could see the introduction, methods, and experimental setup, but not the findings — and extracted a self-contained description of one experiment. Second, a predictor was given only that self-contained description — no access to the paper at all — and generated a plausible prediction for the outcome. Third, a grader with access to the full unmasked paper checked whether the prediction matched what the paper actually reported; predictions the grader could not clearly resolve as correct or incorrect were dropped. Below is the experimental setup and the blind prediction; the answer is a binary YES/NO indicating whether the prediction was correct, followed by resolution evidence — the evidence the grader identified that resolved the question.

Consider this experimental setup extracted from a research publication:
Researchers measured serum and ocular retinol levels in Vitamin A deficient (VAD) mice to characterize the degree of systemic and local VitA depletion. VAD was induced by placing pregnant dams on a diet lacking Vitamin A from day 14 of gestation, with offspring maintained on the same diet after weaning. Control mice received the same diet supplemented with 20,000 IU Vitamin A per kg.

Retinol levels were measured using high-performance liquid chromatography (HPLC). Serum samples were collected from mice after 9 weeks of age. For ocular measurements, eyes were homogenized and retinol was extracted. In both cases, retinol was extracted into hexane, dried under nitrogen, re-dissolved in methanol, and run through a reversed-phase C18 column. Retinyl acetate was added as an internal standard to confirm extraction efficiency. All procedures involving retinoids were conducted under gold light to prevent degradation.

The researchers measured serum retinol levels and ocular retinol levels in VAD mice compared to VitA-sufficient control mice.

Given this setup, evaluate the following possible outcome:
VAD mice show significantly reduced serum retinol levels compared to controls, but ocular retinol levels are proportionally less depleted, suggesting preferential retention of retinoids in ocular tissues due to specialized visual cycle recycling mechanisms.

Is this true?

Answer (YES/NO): NO